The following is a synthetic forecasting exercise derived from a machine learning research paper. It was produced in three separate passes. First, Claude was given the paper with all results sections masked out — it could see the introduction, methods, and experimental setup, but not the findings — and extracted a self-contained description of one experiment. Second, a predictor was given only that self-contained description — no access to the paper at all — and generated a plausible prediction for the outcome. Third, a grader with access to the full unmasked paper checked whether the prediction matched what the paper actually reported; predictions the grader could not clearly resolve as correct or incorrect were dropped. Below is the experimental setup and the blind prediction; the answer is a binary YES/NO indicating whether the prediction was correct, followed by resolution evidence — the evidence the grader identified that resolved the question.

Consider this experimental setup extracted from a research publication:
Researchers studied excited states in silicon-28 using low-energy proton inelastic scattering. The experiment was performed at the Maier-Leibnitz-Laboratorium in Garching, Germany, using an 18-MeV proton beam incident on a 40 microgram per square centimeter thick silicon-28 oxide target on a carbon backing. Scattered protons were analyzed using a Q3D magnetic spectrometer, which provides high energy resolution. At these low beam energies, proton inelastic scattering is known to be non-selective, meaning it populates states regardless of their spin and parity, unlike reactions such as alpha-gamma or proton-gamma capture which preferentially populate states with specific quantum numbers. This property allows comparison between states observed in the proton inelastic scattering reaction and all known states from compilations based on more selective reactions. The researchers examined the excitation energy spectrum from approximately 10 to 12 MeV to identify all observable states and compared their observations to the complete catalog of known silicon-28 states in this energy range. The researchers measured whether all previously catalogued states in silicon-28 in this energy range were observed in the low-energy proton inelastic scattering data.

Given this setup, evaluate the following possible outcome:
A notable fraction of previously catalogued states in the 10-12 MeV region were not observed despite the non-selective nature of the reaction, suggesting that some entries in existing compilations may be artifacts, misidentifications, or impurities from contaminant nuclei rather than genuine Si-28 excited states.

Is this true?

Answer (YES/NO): NO